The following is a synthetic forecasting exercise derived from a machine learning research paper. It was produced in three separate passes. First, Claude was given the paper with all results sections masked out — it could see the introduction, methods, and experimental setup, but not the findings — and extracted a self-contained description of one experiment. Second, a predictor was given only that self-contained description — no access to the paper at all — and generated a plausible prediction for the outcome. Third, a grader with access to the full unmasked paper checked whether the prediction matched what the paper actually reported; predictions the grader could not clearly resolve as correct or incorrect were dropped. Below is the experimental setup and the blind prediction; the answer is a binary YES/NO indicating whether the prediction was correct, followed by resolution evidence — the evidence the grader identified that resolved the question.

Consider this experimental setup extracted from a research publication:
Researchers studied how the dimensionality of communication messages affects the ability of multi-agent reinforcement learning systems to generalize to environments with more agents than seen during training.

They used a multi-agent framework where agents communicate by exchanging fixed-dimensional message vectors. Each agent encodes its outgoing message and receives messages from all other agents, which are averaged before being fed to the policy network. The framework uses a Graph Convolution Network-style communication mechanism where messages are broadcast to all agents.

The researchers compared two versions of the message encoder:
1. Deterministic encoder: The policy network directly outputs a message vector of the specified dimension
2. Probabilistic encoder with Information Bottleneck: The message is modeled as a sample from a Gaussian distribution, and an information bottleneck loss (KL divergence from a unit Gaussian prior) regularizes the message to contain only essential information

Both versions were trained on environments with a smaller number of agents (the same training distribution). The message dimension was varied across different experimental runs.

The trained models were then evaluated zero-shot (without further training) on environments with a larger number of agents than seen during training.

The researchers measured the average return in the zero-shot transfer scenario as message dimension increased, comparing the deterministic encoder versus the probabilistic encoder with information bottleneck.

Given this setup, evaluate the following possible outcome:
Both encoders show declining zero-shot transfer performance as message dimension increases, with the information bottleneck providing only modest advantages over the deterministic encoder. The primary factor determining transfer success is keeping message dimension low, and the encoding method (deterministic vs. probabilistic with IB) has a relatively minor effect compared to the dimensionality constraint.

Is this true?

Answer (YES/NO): NO